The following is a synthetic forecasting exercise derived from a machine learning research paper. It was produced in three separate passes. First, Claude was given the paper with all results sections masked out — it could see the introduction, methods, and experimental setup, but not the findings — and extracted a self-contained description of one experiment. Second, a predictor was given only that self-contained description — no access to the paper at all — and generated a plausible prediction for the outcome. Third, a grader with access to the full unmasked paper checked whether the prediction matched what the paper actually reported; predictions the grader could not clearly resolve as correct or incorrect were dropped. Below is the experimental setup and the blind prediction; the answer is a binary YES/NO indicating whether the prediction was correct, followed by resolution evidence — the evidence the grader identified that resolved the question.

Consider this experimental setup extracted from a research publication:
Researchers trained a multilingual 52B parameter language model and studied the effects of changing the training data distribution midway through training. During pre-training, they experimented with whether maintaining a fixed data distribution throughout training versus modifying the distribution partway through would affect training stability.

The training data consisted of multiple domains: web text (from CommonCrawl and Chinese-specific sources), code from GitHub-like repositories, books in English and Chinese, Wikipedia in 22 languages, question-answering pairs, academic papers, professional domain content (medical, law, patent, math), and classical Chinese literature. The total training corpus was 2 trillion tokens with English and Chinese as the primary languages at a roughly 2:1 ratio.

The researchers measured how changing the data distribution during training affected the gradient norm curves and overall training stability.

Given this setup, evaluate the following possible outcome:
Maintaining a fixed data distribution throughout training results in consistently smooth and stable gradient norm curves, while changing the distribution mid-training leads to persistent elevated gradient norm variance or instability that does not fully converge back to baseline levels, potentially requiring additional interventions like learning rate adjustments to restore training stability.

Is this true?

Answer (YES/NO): NO